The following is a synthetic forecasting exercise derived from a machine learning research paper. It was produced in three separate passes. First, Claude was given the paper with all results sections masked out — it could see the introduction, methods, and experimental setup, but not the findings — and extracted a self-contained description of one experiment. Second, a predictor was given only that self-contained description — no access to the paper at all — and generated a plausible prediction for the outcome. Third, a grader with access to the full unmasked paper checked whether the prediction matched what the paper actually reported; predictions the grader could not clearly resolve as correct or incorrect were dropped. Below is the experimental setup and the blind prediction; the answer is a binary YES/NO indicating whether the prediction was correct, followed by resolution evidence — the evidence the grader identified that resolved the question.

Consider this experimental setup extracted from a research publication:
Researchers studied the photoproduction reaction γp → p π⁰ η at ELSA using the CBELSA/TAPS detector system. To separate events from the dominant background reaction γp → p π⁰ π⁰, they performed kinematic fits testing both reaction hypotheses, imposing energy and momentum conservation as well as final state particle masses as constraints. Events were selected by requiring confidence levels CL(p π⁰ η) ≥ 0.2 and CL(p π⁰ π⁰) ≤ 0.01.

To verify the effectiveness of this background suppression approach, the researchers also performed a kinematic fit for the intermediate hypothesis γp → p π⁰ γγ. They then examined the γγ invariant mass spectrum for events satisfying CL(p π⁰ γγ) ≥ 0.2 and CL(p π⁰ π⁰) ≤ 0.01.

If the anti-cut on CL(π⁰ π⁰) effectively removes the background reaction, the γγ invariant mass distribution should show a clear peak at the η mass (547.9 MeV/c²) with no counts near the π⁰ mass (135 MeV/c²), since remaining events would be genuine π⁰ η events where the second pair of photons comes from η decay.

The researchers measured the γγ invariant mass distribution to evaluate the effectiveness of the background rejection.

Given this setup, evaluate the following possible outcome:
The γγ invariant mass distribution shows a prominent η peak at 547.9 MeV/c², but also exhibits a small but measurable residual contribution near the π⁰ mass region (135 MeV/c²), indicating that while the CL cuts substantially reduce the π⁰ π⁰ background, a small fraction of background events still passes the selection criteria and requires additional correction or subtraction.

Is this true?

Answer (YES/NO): NO